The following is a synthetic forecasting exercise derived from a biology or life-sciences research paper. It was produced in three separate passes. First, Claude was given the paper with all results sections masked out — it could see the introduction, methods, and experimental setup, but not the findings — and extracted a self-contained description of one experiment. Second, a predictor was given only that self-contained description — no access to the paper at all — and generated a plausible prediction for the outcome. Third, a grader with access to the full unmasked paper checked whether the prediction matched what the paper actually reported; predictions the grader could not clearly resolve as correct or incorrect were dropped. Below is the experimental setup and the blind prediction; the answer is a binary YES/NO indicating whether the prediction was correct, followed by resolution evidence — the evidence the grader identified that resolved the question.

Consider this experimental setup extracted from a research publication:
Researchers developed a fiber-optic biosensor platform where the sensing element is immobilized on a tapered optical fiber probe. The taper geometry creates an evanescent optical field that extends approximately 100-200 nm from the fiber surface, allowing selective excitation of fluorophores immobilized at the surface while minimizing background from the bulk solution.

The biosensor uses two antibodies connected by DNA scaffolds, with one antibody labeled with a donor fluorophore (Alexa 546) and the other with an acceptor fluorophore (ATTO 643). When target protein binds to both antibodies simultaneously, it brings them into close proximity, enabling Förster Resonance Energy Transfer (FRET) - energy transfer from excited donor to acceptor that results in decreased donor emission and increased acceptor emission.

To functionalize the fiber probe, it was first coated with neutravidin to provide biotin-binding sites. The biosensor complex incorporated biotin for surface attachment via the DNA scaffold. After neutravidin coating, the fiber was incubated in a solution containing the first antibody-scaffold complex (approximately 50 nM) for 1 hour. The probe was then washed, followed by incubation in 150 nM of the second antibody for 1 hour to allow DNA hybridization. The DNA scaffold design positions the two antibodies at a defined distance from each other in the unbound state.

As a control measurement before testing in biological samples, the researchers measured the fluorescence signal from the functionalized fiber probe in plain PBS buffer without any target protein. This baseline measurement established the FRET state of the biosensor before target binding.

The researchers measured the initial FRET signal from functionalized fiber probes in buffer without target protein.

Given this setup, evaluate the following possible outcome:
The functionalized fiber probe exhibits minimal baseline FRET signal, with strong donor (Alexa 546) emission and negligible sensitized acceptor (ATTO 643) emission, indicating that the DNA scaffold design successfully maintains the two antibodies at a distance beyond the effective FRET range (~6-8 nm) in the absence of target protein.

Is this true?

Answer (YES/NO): YES